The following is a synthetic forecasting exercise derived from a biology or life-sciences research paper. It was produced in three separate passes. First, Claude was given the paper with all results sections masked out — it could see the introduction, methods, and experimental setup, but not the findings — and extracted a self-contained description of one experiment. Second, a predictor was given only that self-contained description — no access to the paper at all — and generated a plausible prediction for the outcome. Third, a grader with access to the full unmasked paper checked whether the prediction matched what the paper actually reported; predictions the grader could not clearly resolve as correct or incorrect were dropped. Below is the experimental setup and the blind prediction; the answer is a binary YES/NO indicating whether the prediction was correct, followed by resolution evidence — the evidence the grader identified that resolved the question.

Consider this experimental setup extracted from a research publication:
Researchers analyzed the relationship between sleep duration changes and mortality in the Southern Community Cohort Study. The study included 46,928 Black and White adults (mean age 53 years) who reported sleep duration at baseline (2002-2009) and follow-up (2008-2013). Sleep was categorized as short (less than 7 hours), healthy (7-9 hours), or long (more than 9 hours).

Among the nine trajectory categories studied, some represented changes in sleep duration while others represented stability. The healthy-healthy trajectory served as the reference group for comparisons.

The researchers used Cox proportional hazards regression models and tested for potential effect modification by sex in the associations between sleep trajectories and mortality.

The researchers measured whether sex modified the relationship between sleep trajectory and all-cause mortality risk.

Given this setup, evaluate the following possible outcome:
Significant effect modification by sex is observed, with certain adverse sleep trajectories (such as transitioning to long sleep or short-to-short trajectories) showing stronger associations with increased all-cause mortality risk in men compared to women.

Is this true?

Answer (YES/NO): NO